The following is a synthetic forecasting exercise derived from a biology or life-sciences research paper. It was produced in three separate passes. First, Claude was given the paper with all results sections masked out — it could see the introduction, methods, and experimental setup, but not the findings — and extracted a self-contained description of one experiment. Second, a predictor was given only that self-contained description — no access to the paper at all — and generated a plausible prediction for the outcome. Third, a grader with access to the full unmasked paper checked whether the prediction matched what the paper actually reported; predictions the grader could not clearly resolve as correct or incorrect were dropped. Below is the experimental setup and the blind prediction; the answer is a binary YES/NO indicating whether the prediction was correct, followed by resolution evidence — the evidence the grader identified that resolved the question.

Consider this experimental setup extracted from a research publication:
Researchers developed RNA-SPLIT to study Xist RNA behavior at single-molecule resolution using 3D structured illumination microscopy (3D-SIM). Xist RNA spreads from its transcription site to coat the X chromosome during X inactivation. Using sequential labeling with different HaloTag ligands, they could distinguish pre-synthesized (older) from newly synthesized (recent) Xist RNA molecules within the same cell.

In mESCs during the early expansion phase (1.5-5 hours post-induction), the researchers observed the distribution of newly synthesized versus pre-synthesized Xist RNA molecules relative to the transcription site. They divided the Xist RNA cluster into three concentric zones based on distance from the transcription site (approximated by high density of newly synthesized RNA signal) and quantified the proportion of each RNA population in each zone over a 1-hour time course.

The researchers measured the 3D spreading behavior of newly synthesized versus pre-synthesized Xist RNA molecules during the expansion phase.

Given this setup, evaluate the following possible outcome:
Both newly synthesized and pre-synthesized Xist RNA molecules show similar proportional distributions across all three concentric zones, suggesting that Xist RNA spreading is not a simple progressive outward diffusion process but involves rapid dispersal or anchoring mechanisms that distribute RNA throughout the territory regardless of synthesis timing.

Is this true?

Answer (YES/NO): NO